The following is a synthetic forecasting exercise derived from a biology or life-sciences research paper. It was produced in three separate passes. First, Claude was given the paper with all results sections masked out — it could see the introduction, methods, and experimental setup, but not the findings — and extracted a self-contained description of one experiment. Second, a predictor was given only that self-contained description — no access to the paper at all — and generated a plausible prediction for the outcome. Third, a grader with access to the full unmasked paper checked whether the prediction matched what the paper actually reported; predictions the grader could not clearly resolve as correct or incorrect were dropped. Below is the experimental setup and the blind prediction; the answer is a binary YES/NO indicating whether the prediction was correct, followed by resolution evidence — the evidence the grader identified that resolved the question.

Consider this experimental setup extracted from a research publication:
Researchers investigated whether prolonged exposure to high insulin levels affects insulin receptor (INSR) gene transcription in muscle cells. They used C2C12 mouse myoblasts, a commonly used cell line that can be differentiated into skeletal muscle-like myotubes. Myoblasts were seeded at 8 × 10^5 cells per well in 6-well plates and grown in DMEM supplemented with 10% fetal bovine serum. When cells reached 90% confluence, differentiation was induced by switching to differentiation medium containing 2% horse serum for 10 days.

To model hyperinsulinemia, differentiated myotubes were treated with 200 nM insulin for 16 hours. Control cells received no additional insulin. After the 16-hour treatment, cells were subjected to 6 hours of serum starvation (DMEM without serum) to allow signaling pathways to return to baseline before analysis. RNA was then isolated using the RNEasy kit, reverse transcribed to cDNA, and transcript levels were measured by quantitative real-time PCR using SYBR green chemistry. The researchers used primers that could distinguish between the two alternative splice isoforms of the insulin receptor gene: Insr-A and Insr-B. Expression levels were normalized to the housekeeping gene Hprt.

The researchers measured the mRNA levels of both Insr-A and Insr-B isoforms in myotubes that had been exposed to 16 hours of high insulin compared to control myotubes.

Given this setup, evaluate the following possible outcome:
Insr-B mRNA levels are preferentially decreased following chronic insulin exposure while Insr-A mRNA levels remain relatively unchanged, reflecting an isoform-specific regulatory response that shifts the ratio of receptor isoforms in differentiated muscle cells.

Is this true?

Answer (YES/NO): NO